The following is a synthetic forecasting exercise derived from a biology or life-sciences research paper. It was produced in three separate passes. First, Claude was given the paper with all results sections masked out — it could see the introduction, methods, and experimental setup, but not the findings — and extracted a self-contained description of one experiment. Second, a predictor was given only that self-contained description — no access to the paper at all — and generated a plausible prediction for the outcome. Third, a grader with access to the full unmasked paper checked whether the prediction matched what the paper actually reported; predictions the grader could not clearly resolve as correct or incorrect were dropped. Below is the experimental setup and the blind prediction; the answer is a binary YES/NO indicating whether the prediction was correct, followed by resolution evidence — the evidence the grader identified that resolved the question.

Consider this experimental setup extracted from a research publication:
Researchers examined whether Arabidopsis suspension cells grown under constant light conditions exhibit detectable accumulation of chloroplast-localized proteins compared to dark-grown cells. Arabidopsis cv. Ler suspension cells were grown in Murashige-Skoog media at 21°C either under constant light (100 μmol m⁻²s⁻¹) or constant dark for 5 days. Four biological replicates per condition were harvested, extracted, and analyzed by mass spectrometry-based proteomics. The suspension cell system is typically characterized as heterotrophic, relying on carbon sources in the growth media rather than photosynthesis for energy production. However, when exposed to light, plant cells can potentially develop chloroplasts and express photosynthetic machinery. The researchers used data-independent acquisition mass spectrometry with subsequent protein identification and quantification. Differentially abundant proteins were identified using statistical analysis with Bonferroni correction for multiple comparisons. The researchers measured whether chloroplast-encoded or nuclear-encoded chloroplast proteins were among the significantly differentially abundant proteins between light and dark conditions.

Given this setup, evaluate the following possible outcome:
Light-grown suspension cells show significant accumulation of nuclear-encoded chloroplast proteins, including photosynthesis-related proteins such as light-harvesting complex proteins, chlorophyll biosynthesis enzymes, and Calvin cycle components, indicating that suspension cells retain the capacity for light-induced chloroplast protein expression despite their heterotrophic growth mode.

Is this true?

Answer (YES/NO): YES